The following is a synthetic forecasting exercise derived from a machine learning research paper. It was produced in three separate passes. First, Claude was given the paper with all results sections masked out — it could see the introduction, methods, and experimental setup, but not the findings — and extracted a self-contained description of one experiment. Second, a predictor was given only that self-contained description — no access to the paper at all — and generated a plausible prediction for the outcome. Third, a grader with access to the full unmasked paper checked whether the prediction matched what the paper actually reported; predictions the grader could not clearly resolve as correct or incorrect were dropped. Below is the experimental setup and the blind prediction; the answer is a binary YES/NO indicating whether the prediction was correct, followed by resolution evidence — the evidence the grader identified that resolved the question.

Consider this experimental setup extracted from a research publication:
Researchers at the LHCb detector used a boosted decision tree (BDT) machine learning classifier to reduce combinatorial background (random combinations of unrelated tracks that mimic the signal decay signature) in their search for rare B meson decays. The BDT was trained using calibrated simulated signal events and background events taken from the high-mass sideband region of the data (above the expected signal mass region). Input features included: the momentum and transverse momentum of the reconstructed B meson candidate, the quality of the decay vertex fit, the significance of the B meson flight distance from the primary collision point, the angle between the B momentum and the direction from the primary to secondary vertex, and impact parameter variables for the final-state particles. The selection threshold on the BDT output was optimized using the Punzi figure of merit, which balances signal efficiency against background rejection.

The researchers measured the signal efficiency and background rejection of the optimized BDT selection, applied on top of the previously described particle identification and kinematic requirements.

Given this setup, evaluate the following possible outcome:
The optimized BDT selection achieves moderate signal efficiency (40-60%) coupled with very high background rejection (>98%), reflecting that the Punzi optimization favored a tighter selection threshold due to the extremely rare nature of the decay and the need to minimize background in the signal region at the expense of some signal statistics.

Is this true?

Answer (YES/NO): NO